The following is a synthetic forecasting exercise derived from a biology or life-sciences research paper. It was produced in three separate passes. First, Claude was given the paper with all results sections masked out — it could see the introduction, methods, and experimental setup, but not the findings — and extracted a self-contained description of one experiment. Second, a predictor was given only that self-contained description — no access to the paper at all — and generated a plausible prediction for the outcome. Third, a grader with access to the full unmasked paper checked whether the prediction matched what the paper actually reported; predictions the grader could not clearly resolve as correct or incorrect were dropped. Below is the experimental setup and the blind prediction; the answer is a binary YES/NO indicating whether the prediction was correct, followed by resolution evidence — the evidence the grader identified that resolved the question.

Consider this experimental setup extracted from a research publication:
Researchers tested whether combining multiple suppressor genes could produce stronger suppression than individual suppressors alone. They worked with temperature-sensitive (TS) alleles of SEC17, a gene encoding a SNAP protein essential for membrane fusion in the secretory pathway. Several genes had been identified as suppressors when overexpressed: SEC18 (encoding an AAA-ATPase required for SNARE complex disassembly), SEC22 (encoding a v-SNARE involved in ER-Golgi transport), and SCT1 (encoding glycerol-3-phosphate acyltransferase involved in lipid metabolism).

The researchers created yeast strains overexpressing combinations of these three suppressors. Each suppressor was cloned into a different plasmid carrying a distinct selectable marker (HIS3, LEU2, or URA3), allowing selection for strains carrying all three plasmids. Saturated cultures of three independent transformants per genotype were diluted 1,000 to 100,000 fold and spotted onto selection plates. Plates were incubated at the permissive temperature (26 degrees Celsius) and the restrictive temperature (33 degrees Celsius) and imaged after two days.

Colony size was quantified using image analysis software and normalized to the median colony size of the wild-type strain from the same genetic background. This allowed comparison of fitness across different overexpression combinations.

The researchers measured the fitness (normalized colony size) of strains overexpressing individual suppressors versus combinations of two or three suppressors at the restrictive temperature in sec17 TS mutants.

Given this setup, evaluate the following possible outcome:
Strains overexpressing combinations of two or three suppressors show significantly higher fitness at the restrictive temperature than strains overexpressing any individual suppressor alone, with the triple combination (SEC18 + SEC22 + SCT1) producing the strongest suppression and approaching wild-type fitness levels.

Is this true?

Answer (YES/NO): NO